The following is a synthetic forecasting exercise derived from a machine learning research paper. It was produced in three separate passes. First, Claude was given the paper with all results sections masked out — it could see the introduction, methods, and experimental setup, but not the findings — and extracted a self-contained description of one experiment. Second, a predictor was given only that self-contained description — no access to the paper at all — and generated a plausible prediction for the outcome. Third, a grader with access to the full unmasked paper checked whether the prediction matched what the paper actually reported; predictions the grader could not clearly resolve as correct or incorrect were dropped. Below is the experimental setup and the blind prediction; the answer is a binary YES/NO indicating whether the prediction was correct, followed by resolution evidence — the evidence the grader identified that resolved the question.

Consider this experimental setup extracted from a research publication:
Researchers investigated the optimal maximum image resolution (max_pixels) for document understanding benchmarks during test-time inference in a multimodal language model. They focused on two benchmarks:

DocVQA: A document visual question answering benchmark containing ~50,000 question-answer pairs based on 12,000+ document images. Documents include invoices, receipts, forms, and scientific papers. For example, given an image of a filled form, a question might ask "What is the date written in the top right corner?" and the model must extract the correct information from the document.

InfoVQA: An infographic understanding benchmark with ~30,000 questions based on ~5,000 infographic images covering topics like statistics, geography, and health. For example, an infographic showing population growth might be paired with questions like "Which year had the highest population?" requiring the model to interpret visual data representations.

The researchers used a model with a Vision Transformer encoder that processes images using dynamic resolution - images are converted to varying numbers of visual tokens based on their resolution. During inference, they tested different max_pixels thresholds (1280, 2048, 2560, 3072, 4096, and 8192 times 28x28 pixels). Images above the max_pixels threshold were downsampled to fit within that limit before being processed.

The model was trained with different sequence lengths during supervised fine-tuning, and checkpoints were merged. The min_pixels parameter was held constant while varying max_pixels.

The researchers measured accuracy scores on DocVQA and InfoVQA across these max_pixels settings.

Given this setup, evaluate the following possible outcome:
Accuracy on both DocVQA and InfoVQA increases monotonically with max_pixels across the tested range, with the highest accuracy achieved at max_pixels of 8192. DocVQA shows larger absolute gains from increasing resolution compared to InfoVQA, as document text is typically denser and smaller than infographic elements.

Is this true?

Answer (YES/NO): NO